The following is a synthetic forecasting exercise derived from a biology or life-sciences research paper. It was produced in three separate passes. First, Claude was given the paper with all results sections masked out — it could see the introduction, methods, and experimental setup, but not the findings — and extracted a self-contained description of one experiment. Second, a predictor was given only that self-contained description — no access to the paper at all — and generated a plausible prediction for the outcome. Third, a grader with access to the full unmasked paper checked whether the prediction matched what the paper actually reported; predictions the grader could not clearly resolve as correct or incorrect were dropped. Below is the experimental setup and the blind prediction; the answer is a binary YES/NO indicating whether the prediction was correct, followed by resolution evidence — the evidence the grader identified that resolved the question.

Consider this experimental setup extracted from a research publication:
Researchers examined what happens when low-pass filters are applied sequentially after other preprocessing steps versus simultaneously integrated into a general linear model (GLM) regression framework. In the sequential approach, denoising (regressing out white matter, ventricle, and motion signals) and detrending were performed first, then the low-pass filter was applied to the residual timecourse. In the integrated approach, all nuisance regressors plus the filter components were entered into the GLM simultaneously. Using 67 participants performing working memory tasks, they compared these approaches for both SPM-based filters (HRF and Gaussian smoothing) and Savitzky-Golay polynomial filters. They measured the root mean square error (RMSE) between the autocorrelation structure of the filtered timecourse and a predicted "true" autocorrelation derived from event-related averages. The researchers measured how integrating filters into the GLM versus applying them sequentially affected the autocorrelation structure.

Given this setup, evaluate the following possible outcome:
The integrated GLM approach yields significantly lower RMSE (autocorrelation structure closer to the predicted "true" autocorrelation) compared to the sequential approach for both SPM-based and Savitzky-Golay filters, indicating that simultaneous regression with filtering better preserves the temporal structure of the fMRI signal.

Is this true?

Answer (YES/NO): NO